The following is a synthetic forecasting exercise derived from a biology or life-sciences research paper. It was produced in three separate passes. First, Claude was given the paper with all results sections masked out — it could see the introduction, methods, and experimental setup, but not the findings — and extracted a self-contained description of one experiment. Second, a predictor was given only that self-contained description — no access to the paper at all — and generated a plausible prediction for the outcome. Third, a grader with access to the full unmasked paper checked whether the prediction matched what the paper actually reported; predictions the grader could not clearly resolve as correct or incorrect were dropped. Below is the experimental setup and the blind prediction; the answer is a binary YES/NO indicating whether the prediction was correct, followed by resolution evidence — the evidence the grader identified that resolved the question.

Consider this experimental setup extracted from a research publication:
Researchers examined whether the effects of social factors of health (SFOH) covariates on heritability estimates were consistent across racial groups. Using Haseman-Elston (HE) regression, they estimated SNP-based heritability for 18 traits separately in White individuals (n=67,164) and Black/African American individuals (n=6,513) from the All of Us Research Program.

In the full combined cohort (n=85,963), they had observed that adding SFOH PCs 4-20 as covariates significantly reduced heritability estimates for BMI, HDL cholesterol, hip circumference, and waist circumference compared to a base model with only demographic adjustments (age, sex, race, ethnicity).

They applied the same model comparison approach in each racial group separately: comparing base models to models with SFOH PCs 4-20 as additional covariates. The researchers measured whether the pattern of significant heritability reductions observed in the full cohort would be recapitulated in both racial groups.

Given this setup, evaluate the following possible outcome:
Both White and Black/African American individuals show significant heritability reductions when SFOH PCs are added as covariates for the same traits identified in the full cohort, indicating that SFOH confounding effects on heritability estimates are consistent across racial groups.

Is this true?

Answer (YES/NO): NO